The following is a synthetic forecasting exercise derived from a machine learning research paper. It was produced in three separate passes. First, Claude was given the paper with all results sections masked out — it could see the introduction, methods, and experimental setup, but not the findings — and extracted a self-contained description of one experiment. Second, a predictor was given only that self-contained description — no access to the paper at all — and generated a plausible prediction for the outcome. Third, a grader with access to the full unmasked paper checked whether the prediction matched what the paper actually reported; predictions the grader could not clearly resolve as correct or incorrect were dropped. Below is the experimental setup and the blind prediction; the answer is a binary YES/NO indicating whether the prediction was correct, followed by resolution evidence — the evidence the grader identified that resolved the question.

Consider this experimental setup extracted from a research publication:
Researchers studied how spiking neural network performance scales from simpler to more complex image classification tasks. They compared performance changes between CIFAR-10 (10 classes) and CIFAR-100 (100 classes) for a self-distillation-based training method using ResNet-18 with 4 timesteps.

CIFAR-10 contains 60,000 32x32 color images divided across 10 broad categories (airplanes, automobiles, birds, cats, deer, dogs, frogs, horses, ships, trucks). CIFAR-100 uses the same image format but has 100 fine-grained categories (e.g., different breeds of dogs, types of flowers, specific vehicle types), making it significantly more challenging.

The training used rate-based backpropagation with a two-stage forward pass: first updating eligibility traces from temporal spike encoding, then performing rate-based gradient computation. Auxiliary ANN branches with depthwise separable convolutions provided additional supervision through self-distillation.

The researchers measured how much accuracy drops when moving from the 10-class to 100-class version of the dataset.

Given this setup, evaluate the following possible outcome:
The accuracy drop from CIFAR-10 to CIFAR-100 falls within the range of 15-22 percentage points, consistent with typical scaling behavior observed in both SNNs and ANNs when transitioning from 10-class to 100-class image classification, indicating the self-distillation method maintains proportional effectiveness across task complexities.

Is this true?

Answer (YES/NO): YES